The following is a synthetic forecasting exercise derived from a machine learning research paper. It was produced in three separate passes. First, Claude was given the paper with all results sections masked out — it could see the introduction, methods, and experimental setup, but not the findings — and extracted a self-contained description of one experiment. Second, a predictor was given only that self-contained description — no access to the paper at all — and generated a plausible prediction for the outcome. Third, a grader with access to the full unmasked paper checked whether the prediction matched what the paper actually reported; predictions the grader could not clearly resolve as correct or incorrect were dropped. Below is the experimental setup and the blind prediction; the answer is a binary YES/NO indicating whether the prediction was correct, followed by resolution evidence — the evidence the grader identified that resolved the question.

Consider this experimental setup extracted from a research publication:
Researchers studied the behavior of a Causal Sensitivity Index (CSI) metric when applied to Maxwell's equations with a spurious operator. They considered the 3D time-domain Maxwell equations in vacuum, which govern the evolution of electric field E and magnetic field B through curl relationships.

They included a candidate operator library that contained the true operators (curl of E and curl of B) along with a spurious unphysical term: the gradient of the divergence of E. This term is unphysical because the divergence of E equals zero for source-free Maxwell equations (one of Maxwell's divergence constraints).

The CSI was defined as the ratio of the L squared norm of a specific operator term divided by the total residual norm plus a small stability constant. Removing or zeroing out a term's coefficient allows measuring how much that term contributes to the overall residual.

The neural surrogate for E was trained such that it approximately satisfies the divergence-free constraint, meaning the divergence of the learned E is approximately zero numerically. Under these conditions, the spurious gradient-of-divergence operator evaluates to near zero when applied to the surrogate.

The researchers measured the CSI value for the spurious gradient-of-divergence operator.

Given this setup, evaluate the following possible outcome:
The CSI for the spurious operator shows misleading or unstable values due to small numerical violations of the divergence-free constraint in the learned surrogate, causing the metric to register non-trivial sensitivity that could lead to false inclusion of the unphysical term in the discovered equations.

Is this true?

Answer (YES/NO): NO